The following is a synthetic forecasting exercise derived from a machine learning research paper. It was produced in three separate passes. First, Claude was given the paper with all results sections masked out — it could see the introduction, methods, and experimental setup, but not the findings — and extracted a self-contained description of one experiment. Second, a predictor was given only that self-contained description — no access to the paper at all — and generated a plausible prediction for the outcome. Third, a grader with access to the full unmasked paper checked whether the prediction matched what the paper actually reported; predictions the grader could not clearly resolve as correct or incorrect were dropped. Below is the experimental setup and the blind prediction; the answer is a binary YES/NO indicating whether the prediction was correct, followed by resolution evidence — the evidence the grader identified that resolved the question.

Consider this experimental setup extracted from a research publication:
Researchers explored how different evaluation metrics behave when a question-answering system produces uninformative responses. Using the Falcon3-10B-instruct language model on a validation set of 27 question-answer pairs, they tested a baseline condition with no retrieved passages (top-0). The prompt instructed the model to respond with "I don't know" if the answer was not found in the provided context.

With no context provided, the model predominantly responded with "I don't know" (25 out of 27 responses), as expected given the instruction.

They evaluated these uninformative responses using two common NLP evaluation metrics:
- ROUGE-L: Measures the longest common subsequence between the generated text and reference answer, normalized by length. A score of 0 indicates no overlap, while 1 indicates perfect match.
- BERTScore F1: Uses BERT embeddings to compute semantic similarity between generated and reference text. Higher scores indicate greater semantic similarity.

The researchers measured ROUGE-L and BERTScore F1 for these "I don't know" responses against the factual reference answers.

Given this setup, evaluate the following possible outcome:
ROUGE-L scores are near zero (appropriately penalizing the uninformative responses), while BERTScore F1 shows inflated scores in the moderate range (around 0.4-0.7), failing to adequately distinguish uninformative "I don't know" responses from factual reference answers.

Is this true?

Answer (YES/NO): NO